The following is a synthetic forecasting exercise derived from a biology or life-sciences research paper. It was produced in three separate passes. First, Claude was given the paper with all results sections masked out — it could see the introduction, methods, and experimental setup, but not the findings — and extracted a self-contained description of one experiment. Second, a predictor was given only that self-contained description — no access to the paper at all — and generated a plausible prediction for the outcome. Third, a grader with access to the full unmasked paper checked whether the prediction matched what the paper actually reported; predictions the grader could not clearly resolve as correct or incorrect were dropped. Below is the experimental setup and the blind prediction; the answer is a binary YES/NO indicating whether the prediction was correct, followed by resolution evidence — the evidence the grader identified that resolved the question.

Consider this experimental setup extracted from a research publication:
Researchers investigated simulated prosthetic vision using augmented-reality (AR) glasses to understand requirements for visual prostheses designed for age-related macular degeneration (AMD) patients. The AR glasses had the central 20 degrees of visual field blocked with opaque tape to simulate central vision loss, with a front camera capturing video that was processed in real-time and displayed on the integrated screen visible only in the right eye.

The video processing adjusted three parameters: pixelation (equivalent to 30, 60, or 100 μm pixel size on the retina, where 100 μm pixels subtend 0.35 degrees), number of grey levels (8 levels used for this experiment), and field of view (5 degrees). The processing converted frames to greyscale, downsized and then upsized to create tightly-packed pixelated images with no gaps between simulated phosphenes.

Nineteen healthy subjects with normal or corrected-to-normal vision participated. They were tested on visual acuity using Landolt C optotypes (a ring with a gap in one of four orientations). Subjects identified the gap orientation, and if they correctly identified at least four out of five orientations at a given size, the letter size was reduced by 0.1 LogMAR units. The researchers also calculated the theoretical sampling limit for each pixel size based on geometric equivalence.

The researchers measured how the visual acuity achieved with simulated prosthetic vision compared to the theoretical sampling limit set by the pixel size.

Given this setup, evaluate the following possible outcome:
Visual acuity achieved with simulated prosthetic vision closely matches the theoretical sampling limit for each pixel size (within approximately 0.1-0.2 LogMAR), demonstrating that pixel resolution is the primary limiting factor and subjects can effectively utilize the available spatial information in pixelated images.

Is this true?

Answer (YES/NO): NO